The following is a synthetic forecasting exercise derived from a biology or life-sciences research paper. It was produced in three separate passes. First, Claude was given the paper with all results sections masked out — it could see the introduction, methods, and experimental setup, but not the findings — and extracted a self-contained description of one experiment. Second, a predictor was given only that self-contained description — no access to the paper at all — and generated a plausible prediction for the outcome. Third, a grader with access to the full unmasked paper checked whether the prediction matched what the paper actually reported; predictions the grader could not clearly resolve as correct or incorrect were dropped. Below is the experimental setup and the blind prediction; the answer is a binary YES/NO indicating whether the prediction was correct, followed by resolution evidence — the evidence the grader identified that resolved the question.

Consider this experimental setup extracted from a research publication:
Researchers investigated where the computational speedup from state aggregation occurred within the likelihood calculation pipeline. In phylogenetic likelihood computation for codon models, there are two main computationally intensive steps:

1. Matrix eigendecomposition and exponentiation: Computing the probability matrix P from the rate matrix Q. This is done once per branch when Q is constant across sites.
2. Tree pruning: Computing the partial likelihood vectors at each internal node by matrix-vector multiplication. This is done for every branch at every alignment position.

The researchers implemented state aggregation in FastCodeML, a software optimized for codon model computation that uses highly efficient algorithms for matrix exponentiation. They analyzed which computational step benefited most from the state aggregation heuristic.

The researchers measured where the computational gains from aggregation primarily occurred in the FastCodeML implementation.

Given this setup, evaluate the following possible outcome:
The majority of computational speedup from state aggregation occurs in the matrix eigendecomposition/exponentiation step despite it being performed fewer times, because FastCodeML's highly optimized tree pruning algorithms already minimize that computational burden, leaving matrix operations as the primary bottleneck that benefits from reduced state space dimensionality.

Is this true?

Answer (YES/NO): NO